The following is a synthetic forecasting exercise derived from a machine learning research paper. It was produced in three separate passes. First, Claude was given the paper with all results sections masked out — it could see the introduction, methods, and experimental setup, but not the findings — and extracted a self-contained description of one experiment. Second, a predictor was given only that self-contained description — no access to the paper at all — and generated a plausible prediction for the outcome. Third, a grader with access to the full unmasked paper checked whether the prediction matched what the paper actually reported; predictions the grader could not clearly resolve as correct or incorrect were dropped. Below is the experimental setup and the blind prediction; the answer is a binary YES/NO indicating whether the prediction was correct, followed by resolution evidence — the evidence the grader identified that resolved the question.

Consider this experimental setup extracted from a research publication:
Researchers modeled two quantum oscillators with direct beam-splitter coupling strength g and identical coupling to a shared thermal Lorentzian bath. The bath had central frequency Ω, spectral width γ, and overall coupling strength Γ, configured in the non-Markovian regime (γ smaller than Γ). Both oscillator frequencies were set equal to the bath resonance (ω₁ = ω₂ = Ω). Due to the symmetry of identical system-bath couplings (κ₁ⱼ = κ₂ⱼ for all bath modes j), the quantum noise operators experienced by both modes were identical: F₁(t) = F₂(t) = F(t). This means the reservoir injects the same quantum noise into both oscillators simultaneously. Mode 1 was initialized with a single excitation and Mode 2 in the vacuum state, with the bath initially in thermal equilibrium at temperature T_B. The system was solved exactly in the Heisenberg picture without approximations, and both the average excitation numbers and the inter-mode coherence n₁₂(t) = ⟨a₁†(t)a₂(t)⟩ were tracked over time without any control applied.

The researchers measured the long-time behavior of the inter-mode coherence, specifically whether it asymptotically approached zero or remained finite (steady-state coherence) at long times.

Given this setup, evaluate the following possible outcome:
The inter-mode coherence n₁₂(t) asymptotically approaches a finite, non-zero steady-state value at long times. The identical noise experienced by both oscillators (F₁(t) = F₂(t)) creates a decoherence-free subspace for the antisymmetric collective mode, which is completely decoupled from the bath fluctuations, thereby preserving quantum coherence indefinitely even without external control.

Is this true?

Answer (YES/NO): NO